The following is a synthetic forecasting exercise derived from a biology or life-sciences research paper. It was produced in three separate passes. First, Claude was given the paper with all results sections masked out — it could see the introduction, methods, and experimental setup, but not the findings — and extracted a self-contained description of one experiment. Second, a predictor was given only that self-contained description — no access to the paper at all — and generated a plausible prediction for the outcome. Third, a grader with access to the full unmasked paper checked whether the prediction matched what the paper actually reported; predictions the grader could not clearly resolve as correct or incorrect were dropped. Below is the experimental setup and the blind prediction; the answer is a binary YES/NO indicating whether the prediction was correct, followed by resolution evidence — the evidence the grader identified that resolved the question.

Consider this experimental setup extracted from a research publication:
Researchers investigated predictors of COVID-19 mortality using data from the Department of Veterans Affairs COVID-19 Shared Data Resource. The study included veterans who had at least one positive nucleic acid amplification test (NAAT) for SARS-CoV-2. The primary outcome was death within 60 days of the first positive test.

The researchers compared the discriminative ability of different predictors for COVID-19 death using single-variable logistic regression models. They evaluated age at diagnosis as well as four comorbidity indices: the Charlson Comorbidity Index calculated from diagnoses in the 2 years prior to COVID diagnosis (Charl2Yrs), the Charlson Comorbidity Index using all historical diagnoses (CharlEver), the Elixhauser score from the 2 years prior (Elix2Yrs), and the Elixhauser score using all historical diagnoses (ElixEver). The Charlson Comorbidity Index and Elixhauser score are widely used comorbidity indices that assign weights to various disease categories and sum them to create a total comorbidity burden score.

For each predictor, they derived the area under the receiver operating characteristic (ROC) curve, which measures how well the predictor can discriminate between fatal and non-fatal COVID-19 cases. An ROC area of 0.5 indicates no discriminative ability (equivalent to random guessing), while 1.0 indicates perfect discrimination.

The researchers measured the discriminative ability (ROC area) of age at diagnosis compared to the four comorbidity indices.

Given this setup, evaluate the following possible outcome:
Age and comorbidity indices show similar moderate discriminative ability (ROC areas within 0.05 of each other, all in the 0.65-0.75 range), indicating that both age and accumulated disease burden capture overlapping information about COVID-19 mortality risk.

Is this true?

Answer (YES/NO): NO